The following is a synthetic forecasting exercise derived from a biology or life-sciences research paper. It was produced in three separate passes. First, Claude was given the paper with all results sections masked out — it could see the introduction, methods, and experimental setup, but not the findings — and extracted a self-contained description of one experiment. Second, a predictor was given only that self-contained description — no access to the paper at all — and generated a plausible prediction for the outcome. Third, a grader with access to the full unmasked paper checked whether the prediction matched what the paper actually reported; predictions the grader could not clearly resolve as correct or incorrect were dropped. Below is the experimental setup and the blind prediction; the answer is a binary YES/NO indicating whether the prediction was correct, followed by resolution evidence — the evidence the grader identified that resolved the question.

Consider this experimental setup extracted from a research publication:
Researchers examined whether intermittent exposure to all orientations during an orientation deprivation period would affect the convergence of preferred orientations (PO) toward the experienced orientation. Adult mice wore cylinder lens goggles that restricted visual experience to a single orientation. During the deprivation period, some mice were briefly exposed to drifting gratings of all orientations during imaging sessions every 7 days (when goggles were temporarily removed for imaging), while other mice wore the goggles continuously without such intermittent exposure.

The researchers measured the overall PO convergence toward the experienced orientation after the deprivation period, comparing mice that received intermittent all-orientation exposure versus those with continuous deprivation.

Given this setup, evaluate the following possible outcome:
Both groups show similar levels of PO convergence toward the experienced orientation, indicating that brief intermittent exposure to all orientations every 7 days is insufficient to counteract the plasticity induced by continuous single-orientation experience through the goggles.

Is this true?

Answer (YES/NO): NO